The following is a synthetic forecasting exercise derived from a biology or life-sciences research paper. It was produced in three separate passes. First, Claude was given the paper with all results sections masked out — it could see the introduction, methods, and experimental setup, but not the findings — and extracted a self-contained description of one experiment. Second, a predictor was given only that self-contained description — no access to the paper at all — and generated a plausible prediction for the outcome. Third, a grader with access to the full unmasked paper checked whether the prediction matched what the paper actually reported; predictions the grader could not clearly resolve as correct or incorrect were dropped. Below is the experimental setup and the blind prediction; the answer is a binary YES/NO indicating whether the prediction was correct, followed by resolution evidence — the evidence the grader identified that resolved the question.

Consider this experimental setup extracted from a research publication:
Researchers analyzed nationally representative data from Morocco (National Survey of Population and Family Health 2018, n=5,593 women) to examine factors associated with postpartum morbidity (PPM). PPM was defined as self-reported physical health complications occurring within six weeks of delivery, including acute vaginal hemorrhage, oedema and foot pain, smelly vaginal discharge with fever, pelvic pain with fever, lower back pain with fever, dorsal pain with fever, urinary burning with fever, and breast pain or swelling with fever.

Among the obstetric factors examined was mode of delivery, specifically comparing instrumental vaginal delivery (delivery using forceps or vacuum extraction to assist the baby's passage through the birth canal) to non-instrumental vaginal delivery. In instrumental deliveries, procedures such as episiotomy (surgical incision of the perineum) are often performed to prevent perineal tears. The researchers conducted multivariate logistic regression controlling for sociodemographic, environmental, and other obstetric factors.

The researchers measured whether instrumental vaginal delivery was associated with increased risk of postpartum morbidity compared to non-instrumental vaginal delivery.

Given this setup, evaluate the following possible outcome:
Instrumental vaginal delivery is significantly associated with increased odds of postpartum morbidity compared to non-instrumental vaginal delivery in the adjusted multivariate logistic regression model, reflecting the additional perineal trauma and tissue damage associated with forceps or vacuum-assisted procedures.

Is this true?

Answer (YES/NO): YES